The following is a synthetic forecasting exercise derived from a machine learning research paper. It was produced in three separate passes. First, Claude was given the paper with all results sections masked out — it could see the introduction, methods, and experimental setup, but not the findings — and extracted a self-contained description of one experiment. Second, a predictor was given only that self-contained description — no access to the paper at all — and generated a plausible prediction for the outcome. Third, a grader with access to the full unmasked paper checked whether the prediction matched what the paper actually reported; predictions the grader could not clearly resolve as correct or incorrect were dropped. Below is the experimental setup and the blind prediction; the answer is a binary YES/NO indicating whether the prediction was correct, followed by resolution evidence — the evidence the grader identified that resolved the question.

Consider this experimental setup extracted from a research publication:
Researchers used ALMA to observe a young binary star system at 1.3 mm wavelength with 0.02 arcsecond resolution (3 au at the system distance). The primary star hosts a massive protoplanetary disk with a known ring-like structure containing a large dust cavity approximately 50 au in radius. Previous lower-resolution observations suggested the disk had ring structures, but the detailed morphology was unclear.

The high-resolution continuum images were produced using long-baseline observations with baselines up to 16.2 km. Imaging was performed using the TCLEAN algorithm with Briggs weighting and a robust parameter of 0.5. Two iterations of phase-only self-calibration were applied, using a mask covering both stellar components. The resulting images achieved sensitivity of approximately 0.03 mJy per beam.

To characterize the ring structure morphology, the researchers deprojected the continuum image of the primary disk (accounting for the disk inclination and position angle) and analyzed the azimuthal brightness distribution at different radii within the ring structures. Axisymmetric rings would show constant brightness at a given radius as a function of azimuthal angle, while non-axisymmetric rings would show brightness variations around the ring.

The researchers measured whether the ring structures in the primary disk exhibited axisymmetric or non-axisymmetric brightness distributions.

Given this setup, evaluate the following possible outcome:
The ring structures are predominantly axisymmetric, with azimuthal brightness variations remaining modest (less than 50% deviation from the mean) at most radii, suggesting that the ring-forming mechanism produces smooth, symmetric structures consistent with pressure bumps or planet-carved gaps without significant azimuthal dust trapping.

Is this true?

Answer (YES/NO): NO